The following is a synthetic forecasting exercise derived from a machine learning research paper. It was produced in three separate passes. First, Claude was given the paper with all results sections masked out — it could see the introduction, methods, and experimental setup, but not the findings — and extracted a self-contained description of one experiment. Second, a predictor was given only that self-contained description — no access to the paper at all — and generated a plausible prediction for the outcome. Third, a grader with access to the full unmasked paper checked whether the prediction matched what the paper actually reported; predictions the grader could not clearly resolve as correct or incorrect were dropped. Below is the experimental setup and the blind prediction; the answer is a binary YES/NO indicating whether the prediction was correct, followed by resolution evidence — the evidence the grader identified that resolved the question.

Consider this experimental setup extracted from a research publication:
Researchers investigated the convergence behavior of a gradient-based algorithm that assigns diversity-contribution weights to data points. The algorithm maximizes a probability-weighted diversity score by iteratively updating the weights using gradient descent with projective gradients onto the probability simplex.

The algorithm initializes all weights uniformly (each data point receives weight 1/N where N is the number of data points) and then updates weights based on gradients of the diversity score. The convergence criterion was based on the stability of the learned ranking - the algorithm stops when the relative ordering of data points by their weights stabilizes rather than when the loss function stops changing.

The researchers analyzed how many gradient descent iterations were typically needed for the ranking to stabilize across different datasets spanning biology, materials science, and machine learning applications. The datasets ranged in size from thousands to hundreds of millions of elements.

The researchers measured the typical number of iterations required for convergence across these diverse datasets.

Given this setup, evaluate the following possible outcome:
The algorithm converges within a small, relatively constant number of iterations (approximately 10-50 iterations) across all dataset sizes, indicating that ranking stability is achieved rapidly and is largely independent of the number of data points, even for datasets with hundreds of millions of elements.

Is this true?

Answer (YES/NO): NO